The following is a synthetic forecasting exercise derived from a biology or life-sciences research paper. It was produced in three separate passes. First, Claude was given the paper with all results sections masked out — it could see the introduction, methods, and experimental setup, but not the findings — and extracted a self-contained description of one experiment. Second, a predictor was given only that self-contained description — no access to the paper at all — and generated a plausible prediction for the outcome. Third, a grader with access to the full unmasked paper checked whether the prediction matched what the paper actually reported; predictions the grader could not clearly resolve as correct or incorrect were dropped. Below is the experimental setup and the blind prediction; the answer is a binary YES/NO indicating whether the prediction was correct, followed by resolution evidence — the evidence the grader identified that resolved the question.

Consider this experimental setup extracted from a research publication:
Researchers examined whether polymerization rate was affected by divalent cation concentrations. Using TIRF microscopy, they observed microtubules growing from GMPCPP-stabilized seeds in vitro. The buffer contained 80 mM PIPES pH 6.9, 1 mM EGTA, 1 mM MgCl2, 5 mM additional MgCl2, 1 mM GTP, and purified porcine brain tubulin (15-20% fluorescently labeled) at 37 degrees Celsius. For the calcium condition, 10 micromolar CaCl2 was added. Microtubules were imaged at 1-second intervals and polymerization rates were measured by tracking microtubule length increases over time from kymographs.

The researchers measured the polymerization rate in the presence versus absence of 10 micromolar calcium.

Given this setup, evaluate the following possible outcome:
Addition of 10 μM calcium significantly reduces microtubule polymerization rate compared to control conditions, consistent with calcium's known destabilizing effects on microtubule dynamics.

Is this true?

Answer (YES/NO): NO